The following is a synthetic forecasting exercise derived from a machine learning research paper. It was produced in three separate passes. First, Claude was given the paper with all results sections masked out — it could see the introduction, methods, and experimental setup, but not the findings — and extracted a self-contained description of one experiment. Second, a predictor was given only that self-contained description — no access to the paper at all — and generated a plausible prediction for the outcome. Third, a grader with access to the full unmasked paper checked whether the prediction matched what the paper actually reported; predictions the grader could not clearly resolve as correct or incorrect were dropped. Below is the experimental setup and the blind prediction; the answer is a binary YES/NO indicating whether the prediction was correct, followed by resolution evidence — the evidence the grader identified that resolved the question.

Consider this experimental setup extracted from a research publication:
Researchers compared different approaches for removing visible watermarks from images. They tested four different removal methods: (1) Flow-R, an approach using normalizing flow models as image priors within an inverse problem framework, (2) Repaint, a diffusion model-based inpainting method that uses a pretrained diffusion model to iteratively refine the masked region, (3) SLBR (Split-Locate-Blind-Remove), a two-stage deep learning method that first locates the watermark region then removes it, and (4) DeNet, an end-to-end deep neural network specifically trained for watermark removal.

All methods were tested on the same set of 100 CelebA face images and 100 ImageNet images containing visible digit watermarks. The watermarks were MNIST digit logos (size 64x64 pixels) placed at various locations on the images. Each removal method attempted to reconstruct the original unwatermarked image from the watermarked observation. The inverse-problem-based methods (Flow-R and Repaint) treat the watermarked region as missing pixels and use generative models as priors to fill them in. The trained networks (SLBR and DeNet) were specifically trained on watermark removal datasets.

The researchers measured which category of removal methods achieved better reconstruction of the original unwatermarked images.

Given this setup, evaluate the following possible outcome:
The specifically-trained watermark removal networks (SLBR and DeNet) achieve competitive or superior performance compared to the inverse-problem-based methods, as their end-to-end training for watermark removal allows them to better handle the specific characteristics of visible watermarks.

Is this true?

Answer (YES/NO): NO